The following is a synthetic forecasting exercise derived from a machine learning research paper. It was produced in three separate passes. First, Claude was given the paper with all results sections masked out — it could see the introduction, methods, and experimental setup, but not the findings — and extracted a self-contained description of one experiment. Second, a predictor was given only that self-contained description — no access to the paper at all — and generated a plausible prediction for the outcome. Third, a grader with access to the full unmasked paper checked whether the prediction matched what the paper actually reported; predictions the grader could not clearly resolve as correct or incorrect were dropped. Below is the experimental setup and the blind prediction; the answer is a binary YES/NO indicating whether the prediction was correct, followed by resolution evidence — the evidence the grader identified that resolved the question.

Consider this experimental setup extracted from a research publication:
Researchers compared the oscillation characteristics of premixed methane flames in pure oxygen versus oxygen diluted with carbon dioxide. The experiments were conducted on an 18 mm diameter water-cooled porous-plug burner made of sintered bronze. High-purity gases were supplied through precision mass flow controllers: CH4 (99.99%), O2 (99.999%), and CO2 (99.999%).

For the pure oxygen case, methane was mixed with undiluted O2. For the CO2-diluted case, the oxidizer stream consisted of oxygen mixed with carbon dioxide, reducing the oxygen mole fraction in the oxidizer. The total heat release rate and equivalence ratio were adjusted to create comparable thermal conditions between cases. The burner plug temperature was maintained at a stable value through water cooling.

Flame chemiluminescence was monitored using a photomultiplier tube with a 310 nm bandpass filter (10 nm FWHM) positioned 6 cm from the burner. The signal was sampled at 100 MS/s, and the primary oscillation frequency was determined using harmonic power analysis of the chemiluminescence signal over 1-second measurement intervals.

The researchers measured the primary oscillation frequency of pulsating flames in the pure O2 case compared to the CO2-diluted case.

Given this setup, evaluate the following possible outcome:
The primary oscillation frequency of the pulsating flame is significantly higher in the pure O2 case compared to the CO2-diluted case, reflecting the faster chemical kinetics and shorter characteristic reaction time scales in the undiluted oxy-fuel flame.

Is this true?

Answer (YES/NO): NO